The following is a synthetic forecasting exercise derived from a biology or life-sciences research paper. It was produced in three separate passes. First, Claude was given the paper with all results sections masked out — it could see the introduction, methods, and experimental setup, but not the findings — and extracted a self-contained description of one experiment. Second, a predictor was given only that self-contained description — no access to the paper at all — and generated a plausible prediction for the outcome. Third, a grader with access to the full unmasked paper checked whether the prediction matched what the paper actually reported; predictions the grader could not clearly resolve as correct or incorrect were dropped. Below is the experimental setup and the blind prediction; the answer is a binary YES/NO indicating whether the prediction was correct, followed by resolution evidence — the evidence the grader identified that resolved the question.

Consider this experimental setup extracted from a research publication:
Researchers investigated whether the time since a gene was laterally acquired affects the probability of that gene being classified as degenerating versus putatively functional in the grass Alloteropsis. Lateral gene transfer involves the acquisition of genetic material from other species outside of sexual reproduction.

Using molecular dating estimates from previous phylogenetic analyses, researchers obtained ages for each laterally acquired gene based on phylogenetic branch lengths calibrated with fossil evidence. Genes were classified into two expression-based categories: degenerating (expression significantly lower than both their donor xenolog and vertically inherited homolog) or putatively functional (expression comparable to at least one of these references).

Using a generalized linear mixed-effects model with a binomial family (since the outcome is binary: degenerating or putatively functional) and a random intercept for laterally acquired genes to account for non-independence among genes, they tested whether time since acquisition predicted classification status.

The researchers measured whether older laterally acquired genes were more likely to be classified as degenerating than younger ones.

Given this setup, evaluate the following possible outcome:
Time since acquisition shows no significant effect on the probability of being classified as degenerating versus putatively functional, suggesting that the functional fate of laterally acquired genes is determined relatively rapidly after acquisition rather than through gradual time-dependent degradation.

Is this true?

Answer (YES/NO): YES